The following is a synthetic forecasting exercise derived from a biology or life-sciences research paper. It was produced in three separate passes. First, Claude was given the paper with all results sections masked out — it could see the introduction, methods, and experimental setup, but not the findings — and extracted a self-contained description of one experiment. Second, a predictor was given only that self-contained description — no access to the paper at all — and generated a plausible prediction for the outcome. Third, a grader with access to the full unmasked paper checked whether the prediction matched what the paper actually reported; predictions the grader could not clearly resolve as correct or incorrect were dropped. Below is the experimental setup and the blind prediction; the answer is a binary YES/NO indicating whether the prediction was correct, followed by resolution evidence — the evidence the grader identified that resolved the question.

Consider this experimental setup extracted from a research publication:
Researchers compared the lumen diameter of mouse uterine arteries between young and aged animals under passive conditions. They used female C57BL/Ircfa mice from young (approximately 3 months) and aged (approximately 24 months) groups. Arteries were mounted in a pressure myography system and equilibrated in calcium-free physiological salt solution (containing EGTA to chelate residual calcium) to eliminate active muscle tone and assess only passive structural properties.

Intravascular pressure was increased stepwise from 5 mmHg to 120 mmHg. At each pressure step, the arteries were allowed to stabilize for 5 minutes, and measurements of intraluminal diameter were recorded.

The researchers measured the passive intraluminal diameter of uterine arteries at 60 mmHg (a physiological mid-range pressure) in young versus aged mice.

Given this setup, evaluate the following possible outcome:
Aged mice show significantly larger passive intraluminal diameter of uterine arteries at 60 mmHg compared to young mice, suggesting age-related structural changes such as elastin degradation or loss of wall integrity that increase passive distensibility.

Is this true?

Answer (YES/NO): NO